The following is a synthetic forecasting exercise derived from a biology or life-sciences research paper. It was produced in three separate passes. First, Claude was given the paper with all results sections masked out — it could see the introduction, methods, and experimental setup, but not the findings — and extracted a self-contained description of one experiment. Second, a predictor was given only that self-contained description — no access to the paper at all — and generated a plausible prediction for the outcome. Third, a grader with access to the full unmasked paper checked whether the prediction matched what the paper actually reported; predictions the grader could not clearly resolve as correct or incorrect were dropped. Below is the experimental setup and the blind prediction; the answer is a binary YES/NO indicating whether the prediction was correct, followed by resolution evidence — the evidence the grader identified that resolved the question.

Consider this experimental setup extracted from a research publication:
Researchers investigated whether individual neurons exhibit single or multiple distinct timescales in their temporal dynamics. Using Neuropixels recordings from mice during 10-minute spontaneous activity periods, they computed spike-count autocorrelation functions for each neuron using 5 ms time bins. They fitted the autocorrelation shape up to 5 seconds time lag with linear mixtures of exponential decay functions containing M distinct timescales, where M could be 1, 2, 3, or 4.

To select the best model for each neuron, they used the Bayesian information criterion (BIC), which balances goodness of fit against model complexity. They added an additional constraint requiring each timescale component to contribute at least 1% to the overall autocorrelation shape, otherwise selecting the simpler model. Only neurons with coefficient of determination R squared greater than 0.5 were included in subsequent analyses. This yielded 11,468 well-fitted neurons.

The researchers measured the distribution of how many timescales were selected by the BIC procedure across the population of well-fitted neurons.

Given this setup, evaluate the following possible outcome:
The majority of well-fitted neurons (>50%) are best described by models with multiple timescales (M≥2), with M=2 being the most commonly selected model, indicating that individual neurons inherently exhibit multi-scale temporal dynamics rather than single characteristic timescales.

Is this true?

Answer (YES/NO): YES